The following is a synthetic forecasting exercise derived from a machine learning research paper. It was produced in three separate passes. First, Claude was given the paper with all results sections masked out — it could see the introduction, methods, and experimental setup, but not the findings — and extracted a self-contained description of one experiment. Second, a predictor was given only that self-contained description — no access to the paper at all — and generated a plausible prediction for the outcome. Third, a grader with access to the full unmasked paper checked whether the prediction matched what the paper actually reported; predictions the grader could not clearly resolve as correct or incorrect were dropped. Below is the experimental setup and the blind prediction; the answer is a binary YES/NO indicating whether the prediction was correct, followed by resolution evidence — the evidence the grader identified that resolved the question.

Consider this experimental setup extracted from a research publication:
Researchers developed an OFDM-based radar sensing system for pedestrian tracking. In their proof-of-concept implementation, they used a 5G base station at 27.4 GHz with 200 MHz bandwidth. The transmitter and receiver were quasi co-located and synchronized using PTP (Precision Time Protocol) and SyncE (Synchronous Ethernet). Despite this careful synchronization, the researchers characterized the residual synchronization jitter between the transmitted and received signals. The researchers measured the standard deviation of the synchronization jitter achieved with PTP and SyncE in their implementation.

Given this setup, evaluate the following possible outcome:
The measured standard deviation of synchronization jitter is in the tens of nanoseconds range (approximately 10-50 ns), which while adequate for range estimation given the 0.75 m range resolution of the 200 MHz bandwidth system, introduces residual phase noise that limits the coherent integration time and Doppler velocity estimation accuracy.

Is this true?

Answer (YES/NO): NO